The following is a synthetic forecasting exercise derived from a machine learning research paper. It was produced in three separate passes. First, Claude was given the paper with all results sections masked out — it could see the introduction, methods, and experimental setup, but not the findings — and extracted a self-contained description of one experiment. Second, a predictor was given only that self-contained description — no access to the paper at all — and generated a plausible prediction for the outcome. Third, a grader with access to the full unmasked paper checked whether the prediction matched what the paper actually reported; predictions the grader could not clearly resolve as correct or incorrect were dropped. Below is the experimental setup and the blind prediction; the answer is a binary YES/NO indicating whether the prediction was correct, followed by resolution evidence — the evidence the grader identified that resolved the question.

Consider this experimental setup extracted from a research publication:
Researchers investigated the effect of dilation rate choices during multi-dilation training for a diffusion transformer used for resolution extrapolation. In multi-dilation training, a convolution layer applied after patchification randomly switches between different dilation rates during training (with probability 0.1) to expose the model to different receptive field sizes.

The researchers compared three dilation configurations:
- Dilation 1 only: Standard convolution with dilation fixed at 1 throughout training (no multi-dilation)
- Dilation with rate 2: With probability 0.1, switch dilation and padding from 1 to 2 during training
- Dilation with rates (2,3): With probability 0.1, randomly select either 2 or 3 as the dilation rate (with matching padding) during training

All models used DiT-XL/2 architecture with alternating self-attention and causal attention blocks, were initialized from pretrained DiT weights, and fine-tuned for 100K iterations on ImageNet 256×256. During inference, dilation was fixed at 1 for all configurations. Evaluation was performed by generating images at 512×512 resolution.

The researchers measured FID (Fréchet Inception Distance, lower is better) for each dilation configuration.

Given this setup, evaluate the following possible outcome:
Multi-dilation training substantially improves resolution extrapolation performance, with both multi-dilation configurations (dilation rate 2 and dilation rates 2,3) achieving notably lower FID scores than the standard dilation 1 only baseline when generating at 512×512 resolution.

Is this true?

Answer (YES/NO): YES